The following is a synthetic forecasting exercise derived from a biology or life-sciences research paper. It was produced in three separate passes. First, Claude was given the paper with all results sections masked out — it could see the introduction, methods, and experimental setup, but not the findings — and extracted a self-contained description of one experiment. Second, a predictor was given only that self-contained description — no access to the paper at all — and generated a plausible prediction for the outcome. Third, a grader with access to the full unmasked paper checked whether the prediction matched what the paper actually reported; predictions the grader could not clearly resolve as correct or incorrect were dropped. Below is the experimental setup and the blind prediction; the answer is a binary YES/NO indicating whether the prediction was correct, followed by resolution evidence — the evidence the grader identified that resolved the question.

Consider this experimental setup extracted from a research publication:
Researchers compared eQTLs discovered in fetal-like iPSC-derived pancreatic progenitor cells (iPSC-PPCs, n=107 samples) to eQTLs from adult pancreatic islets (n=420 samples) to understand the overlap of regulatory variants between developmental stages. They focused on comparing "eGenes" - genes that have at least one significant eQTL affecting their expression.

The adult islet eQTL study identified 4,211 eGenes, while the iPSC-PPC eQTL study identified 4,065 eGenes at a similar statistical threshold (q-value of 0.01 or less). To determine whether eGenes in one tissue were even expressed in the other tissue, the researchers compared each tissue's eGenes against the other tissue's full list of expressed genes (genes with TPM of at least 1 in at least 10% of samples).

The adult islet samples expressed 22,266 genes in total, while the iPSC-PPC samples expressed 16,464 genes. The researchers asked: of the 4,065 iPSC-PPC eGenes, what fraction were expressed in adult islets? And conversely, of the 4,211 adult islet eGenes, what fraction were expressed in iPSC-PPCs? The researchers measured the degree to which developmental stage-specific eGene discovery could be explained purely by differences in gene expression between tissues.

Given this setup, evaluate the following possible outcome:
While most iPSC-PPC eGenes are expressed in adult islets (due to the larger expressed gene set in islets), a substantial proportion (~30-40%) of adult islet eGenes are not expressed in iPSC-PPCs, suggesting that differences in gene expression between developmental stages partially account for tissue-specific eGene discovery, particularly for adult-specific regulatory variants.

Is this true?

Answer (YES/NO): NO